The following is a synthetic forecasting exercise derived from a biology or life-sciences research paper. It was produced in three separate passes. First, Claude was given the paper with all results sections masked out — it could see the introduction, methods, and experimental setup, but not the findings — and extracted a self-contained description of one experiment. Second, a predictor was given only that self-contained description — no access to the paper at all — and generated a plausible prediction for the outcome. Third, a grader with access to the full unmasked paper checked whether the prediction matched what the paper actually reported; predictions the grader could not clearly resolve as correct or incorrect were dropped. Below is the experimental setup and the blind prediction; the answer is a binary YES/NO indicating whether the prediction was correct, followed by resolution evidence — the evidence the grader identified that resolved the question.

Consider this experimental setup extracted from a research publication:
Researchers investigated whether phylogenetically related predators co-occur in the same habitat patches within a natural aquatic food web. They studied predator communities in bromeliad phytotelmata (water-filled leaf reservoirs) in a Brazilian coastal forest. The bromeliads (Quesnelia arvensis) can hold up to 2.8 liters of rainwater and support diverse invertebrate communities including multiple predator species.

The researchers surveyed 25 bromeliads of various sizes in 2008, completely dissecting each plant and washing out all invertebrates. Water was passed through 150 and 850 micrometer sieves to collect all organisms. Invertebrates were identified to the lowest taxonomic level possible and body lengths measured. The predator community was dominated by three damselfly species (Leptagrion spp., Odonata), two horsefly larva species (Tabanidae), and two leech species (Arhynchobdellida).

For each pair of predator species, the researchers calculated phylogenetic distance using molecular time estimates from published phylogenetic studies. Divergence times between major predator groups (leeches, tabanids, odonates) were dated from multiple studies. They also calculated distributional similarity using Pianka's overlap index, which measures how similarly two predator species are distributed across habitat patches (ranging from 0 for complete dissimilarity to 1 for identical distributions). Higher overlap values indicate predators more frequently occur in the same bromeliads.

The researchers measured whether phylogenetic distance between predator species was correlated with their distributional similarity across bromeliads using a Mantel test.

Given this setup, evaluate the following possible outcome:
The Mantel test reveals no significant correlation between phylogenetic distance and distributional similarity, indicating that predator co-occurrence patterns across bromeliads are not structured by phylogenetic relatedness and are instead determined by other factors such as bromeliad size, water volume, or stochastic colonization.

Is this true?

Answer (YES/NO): YES